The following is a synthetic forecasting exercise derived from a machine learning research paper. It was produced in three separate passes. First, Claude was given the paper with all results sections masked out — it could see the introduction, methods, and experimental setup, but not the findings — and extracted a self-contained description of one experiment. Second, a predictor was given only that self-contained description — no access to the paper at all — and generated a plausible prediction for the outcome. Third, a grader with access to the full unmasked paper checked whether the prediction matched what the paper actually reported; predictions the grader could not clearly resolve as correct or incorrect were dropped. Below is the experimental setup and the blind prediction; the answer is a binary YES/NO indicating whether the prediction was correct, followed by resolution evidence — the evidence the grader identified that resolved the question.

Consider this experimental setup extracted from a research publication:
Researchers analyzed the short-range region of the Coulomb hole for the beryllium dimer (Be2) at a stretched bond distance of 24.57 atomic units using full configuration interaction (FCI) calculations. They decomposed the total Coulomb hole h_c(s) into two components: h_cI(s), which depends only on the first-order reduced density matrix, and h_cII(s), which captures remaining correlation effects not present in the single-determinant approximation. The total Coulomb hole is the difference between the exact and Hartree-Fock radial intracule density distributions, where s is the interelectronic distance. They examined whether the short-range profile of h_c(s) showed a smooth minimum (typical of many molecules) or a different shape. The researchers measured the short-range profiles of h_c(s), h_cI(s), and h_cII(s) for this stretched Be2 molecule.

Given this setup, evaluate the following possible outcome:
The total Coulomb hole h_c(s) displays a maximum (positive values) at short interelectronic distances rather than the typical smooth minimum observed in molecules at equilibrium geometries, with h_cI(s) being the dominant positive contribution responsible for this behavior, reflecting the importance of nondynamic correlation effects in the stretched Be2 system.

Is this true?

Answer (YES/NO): NO